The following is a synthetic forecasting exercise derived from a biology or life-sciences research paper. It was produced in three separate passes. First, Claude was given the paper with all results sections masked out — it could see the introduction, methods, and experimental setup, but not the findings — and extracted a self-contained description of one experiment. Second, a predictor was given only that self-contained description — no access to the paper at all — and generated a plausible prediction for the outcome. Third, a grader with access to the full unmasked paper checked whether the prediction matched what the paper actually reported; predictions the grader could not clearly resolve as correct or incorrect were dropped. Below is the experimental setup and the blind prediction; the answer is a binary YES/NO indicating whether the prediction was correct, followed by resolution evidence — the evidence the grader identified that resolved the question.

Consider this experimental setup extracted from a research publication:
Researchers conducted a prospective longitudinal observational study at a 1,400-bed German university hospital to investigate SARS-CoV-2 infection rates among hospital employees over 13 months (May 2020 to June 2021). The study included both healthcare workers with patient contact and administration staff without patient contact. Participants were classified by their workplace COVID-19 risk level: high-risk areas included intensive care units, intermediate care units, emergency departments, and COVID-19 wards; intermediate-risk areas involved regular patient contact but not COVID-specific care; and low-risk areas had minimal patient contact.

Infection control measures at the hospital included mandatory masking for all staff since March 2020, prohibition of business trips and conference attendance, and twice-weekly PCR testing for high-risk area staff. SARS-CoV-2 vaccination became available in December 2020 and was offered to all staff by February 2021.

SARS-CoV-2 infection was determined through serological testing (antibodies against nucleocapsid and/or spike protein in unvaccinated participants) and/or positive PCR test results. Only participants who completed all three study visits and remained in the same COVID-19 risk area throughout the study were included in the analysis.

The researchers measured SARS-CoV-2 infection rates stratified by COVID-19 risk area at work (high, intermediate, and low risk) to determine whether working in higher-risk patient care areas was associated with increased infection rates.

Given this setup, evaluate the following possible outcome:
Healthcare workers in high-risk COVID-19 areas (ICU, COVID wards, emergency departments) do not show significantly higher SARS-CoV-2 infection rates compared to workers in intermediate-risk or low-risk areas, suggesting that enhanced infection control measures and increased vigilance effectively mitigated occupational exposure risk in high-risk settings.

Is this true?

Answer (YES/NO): YES